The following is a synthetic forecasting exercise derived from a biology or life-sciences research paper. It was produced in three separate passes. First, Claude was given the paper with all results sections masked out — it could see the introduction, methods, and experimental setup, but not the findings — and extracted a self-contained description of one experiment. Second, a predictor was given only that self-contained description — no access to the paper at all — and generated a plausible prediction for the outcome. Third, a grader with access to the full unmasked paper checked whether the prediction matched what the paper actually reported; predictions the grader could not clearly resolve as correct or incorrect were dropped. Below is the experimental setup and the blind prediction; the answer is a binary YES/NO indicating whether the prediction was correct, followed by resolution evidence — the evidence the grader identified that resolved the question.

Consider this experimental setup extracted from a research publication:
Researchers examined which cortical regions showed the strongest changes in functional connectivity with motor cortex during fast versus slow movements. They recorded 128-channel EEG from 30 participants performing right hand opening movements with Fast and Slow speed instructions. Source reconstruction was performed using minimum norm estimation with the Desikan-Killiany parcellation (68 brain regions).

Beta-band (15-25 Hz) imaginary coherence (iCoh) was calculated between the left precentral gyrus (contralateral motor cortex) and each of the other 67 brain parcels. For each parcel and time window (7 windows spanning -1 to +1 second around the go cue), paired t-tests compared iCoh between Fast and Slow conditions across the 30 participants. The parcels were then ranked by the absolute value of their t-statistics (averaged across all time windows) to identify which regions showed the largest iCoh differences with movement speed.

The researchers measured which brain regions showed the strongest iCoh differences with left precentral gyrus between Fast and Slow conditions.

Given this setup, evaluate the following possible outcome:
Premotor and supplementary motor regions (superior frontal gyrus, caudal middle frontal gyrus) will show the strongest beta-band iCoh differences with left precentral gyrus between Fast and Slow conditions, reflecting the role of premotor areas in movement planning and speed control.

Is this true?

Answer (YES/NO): NO